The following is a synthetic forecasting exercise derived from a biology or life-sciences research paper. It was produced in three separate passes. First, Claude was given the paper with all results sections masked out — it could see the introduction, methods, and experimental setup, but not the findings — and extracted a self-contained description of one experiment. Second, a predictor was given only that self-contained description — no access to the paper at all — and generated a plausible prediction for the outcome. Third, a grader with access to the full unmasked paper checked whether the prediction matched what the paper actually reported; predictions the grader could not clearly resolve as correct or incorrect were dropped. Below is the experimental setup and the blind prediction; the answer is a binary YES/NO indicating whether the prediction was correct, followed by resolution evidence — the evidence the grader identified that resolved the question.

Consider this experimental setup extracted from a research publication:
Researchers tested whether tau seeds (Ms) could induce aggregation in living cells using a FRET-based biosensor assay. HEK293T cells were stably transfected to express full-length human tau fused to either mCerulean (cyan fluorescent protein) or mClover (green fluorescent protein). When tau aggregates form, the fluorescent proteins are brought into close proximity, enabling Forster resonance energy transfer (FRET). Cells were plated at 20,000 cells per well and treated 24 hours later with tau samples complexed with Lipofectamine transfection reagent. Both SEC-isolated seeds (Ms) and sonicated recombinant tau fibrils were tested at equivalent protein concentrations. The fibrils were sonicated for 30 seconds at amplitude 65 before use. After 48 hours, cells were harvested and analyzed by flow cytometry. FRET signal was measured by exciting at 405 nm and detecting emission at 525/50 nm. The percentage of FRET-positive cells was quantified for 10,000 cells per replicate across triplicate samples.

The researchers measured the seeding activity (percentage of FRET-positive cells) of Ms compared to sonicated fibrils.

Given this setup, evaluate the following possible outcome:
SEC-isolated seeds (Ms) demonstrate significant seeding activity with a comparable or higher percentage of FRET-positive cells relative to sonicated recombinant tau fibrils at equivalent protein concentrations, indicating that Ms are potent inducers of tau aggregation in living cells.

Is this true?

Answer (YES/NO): NO